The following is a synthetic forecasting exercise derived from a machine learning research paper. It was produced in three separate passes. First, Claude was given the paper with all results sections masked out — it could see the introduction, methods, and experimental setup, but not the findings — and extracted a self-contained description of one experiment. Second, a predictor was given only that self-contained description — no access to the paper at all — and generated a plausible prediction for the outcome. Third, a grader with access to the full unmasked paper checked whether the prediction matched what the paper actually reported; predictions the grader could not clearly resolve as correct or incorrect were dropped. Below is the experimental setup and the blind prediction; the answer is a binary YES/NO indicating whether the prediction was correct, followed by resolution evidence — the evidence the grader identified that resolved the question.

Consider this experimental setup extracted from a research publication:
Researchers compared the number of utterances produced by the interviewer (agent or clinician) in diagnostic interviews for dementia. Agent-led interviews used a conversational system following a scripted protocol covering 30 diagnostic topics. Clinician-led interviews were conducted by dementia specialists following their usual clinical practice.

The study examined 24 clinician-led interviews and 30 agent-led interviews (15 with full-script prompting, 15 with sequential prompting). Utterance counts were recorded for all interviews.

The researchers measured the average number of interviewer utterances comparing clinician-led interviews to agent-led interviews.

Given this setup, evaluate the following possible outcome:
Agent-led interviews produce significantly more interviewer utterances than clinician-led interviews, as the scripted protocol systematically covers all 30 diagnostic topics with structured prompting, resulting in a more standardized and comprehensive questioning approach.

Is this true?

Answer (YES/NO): NO